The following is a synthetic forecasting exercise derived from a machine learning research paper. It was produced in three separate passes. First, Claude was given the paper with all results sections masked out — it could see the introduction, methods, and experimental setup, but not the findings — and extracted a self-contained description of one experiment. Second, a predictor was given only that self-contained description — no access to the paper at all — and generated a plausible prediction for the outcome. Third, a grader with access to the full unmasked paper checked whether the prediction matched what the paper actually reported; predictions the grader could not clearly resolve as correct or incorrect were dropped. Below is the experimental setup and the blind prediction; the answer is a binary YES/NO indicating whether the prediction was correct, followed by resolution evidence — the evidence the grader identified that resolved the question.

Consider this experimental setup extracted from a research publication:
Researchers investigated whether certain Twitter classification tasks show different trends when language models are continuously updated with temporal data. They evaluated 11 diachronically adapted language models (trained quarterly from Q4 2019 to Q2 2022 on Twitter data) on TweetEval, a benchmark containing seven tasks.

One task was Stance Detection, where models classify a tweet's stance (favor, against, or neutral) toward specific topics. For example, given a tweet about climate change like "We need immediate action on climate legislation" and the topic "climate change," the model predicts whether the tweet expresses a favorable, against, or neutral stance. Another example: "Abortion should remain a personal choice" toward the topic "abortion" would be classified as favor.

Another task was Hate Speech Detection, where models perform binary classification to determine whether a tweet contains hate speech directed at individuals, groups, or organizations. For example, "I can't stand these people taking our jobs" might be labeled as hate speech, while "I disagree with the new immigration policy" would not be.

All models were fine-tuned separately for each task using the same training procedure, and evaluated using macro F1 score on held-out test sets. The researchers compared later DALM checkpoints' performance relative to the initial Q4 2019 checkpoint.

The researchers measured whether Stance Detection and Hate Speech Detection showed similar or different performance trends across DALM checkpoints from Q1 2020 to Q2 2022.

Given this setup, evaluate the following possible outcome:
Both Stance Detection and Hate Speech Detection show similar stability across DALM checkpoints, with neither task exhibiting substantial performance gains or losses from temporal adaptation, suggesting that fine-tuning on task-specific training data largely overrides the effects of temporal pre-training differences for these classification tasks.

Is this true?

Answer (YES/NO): NO